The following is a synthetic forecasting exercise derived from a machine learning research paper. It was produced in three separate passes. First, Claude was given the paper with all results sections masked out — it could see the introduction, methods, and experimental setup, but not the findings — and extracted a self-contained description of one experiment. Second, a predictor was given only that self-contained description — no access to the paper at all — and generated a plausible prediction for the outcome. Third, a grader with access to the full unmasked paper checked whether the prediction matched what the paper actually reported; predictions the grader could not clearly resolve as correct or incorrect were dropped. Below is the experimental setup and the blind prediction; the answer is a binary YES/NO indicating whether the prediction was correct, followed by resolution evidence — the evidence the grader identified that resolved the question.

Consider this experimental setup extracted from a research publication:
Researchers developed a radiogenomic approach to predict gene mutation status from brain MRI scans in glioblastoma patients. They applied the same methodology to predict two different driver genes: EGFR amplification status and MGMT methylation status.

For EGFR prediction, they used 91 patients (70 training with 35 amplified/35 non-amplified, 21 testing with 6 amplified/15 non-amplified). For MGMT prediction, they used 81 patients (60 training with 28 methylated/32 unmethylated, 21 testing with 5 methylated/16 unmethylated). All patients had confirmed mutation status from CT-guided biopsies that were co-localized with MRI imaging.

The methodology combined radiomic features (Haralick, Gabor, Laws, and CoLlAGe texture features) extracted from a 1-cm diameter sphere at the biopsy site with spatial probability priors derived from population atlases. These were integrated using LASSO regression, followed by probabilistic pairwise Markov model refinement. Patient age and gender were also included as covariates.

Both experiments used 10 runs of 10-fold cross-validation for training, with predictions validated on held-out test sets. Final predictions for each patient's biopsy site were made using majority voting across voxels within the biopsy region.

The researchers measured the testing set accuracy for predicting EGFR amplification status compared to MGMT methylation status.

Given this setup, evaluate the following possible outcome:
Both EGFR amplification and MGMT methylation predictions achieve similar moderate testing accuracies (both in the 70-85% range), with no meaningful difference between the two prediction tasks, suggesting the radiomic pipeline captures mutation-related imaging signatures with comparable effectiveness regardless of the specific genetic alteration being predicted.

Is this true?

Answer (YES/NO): NO